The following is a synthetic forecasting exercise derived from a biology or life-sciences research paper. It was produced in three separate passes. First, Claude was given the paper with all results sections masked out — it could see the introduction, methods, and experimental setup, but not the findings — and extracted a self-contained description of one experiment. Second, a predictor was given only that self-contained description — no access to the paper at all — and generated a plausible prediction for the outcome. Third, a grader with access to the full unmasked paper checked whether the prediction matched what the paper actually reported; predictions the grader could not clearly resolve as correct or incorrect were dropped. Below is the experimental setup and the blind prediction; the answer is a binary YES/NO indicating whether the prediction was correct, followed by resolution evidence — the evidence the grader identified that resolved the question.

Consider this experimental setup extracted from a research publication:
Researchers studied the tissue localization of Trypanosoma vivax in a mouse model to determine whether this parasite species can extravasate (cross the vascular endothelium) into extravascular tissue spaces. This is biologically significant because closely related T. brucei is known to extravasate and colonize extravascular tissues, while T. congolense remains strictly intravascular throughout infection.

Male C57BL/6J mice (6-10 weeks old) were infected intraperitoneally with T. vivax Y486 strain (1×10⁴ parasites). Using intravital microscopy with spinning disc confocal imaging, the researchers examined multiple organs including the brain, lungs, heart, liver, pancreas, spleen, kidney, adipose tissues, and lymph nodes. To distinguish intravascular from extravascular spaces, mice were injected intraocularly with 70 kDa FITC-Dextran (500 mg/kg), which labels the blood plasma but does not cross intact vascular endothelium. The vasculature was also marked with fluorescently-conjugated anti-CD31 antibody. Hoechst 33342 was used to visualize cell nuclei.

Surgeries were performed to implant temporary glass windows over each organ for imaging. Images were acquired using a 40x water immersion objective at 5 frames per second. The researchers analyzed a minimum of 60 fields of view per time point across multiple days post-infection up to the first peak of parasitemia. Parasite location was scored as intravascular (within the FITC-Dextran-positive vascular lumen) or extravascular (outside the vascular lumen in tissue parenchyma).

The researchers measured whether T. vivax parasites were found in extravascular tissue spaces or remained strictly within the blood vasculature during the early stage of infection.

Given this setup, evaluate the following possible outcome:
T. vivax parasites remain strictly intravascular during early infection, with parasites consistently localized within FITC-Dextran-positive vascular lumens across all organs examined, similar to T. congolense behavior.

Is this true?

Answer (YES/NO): YES